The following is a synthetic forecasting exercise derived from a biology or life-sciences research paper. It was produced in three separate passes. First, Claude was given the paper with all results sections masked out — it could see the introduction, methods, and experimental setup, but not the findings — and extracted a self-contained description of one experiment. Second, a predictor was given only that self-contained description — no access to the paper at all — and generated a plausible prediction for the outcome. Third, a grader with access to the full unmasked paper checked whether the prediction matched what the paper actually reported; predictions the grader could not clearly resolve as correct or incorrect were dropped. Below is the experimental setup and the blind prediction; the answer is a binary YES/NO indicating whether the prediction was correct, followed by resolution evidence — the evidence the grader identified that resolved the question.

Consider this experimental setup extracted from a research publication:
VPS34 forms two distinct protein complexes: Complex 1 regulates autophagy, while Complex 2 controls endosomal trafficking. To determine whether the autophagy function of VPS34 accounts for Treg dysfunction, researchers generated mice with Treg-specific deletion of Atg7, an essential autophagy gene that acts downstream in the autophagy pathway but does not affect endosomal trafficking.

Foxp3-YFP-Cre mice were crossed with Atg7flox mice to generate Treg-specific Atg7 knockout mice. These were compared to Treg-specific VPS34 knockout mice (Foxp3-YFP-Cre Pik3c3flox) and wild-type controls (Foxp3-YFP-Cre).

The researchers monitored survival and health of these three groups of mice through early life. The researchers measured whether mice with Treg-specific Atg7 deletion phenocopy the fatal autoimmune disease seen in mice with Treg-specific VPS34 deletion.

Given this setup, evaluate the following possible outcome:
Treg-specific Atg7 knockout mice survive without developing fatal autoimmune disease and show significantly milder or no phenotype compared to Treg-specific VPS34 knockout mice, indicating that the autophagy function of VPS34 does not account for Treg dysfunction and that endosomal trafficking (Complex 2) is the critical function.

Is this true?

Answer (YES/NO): NO